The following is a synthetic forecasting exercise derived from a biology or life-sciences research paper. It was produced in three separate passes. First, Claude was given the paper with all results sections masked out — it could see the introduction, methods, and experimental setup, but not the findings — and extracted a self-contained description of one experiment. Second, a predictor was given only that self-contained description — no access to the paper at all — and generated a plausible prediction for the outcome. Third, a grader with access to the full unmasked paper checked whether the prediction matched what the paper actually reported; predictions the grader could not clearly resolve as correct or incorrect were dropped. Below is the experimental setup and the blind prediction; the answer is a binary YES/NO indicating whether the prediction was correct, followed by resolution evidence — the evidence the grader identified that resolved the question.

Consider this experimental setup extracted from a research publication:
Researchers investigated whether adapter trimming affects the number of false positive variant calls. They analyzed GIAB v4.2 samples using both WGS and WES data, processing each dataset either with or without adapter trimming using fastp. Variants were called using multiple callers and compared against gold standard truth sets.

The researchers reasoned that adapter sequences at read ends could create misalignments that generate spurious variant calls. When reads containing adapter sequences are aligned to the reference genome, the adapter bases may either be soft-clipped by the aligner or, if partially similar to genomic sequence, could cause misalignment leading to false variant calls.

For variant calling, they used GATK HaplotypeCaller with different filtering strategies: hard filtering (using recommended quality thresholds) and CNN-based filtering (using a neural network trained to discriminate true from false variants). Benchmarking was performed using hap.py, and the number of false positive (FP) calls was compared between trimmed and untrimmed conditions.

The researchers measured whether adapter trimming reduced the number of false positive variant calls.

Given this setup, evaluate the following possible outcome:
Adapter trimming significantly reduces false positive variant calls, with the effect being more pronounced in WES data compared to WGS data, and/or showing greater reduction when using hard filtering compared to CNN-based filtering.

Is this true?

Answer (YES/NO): NO